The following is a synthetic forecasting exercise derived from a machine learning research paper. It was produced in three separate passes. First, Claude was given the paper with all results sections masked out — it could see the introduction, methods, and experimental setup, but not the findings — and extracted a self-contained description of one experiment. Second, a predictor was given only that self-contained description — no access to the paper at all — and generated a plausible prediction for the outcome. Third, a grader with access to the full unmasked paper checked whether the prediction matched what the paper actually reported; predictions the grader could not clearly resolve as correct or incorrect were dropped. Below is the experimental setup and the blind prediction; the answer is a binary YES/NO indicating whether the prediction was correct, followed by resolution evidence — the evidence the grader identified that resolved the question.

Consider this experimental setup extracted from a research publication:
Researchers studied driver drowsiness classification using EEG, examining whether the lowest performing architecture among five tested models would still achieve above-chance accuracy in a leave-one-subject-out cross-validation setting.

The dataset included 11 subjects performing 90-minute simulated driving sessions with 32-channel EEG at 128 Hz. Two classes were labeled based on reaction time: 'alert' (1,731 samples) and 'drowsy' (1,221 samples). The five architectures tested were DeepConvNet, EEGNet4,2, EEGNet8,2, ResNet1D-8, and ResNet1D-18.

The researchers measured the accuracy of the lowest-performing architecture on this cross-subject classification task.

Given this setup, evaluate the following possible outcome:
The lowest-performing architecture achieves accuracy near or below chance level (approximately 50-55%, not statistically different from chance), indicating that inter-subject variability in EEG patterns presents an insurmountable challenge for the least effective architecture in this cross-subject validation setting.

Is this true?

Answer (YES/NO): NO